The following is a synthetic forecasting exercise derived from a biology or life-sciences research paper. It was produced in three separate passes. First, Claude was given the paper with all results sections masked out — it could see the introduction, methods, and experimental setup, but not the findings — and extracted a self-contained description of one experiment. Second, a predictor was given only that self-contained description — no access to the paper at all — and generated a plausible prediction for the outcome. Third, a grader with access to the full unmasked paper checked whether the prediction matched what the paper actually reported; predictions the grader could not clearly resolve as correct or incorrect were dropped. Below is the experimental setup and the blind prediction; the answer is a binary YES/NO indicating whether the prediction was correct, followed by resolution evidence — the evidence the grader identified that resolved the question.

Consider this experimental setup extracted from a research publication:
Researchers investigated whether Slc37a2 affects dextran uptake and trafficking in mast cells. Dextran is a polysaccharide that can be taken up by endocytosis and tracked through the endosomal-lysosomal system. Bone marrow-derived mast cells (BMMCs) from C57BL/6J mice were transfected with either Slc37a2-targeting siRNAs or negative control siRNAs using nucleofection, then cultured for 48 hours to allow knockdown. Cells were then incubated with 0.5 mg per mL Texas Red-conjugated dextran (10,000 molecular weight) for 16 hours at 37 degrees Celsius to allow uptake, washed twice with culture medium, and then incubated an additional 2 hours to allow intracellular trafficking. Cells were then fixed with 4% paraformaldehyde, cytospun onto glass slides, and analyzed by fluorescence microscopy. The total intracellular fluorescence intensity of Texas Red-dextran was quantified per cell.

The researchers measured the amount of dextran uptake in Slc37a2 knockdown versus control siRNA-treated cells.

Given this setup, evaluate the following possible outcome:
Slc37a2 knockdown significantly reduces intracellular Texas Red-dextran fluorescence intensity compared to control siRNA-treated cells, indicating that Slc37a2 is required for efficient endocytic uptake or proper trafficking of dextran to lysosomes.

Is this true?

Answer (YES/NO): YES